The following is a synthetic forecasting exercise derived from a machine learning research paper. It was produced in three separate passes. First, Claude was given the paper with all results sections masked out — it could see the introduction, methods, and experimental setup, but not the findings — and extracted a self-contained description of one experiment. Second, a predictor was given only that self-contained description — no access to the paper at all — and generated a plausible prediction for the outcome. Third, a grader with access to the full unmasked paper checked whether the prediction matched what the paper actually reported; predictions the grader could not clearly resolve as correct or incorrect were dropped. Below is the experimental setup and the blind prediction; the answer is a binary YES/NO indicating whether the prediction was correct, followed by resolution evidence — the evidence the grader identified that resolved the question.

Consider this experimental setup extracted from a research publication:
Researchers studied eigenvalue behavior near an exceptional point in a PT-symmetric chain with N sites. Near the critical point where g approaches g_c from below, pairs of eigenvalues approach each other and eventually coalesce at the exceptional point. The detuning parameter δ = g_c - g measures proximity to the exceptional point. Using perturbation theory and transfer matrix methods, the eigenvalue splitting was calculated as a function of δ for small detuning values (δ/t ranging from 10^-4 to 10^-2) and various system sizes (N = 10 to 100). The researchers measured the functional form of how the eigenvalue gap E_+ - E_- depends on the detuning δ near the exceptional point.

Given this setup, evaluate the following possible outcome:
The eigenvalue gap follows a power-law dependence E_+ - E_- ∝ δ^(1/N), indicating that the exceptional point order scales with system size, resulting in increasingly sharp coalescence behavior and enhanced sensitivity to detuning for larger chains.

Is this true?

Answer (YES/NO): NO